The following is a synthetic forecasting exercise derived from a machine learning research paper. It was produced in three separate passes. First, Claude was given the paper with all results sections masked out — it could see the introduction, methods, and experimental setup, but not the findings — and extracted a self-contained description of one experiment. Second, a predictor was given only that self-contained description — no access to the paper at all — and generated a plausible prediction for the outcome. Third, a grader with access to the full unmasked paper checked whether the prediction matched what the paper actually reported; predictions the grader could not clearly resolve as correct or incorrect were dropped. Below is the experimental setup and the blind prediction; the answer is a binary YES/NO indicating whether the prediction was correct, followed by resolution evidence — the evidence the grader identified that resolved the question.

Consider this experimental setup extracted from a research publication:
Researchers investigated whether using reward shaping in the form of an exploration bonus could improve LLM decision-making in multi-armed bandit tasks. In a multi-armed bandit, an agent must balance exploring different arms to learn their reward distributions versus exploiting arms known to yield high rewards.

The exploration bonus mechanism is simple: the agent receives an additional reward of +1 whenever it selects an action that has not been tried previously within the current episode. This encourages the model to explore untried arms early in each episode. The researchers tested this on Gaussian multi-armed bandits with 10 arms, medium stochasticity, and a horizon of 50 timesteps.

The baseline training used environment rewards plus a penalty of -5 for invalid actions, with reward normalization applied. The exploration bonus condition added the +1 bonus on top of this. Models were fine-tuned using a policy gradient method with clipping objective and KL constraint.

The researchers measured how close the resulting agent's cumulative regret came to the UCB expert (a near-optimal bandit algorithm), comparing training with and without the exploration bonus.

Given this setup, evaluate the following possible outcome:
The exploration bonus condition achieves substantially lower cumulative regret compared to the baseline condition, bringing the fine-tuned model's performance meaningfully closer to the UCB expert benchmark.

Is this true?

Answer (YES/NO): YES